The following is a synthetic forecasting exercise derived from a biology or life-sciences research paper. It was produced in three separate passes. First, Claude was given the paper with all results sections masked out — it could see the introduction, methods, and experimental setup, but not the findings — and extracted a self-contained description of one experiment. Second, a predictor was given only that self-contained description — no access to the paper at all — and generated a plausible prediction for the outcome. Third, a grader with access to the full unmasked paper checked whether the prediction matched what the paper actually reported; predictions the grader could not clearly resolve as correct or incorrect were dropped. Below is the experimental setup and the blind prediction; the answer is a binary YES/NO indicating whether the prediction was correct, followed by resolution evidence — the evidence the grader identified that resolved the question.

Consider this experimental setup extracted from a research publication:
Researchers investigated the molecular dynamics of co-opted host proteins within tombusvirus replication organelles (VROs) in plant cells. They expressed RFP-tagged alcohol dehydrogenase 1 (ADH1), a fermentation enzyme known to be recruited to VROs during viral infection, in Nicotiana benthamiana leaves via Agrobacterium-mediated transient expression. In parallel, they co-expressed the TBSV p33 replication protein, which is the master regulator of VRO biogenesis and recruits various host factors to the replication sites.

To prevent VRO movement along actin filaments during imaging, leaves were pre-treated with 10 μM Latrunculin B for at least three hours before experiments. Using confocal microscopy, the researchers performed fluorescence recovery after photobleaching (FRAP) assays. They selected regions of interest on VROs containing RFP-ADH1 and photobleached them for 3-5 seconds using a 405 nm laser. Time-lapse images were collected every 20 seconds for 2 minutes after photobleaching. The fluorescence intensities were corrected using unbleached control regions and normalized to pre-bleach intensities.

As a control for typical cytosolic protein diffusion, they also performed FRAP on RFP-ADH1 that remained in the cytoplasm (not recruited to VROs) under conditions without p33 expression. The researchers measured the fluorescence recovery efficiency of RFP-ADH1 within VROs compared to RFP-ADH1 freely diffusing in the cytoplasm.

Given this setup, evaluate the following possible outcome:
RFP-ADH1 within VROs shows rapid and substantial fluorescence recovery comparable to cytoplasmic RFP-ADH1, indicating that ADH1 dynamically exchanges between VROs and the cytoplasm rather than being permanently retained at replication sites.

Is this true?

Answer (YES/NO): NO